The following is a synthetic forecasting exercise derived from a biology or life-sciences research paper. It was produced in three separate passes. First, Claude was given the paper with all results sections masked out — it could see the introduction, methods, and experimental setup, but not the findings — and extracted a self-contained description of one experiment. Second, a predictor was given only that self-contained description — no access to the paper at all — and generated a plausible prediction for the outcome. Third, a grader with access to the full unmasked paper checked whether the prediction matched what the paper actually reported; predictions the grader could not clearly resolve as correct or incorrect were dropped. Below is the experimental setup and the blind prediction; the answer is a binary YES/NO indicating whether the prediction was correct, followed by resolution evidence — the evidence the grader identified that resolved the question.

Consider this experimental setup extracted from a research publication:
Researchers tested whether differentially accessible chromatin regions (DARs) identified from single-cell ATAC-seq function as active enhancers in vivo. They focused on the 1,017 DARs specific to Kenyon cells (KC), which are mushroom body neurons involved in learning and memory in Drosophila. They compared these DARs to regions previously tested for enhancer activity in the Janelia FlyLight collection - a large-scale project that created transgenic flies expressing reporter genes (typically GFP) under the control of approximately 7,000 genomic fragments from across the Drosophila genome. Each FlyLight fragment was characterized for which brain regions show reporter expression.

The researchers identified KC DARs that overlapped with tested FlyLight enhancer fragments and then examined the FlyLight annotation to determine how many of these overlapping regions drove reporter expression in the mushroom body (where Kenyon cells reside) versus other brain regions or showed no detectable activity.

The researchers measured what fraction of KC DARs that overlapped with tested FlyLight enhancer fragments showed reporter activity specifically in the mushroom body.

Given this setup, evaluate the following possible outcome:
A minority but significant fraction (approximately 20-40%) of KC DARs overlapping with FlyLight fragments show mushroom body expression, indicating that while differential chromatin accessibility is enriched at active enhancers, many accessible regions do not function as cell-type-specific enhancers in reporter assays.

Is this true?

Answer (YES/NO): NO